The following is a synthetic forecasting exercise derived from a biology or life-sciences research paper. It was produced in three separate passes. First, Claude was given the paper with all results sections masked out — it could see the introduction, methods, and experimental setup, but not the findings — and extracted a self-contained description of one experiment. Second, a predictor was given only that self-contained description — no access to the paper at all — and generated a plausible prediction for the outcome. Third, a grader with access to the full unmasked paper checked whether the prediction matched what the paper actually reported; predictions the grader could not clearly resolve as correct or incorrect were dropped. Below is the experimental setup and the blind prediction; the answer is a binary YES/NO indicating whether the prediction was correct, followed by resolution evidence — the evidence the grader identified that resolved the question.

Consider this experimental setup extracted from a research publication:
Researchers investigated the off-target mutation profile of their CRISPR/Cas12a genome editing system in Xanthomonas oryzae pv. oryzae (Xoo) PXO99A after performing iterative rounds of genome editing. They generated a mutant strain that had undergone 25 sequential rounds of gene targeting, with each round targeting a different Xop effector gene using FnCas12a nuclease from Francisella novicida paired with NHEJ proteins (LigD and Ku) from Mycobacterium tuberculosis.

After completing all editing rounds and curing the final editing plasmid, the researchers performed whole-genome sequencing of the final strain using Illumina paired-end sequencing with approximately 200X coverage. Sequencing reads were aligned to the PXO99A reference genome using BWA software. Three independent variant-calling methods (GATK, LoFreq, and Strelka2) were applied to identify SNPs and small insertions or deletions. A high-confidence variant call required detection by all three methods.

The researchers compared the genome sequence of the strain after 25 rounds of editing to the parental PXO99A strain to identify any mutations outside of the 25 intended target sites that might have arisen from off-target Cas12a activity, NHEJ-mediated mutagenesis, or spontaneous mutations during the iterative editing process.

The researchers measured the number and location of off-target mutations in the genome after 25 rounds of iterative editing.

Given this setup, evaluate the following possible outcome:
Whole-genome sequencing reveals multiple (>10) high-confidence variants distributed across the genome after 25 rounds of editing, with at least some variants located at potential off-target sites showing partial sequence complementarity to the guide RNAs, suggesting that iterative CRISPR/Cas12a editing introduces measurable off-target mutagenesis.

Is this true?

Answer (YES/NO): NO